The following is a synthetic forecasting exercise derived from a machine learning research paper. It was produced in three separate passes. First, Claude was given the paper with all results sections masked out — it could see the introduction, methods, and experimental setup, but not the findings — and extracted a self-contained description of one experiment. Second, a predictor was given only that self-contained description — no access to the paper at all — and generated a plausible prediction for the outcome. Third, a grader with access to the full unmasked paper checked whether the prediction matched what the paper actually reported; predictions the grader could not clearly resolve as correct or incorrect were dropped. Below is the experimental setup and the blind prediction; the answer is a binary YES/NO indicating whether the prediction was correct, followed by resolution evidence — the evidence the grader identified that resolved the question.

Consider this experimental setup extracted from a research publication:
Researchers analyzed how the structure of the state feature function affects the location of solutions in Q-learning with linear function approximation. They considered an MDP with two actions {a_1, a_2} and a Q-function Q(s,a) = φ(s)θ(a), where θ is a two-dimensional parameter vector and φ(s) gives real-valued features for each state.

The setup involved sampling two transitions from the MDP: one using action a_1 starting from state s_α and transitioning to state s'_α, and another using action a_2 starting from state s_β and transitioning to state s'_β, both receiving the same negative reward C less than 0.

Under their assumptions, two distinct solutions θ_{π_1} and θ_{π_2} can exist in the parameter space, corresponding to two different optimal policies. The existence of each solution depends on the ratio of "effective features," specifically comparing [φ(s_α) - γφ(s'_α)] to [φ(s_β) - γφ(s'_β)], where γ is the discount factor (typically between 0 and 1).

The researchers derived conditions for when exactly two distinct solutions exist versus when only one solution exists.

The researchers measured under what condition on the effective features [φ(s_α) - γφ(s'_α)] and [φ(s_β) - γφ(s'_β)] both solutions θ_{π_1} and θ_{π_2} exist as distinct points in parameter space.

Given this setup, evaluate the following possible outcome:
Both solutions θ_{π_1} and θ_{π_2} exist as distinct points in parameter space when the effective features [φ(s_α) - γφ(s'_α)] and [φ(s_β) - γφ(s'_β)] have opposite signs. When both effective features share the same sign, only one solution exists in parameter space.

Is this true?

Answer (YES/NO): YES